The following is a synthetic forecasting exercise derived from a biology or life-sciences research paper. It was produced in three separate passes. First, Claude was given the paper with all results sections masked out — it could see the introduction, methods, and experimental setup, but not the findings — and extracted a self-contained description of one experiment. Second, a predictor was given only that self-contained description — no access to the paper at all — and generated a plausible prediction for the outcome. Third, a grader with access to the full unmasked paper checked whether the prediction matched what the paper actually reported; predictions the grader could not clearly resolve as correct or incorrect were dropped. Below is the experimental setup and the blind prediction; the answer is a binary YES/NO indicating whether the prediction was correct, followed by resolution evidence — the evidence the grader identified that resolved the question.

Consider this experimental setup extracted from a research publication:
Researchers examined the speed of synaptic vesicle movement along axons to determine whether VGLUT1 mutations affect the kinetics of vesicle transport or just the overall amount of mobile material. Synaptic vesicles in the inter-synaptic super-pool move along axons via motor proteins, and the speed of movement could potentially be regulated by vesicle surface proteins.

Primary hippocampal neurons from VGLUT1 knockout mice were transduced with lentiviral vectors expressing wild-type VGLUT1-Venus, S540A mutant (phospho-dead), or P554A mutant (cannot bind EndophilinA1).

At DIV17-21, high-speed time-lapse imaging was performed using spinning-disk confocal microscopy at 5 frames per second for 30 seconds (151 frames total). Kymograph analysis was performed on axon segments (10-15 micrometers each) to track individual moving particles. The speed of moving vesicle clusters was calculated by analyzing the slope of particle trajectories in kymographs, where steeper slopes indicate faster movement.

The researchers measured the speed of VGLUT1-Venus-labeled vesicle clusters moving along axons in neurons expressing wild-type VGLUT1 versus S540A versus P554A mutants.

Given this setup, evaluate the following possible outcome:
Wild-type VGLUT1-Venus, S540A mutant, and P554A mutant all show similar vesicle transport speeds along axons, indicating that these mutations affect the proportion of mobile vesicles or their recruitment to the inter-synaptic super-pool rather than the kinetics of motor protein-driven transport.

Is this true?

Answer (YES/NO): YES